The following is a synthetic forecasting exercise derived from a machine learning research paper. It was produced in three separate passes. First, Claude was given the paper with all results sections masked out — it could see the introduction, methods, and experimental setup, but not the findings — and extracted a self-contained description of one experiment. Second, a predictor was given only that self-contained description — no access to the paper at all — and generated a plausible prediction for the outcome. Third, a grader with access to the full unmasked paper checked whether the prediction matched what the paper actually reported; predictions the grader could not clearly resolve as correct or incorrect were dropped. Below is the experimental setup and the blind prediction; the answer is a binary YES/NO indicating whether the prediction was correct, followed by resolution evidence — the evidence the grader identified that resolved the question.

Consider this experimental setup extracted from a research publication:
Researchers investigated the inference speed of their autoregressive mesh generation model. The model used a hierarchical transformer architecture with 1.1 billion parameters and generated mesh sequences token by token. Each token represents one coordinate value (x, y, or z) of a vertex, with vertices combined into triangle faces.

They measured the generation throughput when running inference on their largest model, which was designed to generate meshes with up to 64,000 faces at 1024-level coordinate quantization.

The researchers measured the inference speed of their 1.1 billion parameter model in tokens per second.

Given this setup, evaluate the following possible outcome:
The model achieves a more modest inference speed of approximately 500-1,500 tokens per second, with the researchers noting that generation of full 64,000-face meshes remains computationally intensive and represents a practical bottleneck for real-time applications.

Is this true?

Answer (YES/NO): NO